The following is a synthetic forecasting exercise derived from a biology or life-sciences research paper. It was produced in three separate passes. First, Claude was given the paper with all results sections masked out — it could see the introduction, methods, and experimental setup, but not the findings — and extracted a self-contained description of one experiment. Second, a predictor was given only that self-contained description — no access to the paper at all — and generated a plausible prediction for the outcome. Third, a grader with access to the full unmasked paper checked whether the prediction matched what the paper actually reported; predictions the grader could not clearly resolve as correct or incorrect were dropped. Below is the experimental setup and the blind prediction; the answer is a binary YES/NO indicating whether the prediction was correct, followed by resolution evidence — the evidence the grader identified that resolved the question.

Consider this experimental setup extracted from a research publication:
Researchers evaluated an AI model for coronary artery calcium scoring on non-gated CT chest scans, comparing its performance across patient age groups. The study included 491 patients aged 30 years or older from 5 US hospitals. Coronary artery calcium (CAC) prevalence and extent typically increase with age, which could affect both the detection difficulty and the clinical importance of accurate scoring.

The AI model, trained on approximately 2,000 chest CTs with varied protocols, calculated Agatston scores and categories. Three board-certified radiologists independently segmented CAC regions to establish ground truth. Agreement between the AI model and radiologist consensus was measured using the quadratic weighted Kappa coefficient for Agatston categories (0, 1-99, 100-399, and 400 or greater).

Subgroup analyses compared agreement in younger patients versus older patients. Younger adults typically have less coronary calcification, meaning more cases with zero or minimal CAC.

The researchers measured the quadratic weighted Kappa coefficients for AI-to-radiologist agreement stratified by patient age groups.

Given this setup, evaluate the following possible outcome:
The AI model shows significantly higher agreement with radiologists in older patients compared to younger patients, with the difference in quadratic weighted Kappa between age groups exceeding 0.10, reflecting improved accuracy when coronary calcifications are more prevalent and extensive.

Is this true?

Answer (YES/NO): NO